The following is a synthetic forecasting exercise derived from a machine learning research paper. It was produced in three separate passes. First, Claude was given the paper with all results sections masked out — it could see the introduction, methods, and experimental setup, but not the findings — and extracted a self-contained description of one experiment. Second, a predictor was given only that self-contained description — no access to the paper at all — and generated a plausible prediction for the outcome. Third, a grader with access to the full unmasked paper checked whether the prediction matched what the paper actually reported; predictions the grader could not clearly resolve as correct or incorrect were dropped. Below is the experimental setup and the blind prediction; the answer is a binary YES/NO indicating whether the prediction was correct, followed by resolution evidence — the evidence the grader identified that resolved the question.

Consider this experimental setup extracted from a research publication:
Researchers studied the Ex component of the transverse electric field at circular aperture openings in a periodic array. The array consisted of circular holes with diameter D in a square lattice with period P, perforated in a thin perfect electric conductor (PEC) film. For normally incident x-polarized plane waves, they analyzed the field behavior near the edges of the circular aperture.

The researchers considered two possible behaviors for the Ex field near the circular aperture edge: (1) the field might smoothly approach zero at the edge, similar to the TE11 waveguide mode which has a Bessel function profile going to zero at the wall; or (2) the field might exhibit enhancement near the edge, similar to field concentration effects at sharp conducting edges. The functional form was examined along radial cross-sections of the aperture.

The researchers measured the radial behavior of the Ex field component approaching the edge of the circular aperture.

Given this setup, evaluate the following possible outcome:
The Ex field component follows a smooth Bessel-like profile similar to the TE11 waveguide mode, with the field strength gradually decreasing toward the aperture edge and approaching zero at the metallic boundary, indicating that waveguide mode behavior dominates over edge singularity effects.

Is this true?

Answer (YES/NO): NO